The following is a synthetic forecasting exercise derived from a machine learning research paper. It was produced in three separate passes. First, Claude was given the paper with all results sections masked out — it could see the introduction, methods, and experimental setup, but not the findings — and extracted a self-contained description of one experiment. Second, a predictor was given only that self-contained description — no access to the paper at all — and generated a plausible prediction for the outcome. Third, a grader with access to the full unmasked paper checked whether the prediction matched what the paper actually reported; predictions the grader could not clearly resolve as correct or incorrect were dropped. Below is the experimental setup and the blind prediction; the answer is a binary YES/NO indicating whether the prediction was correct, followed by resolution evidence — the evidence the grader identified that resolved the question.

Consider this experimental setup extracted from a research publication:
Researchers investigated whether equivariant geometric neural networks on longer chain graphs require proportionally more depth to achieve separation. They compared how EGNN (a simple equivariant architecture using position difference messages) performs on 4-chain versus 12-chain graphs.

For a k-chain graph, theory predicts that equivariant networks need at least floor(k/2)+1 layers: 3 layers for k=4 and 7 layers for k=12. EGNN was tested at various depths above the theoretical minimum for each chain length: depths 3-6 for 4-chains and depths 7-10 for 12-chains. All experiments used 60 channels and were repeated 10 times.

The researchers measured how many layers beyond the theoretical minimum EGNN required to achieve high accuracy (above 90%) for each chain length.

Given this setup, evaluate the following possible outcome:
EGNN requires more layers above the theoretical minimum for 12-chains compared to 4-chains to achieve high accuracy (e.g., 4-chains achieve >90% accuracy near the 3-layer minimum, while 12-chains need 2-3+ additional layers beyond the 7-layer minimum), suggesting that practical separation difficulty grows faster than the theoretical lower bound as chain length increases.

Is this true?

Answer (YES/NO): NO